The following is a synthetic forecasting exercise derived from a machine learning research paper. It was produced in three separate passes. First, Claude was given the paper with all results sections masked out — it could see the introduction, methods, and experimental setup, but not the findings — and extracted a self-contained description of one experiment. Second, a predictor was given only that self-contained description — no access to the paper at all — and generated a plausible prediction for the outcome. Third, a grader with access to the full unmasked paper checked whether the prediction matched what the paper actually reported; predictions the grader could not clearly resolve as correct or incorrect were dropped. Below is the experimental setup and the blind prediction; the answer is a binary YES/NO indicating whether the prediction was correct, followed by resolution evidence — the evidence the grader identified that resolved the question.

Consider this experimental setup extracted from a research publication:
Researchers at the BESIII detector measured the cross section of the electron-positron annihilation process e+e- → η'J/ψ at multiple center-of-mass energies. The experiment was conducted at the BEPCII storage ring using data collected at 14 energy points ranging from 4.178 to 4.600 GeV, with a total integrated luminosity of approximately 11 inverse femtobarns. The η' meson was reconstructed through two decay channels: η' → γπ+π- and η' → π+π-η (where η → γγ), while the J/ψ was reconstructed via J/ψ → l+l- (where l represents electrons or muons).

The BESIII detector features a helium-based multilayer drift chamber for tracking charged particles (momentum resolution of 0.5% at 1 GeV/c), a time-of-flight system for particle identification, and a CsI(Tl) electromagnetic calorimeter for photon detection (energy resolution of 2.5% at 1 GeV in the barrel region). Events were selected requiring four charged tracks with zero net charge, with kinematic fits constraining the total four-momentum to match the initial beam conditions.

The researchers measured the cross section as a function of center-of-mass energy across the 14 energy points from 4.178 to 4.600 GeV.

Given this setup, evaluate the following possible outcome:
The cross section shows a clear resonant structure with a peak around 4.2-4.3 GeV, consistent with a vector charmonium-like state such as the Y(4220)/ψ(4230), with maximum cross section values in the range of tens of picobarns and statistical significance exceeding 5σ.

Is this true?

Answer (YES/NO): NO